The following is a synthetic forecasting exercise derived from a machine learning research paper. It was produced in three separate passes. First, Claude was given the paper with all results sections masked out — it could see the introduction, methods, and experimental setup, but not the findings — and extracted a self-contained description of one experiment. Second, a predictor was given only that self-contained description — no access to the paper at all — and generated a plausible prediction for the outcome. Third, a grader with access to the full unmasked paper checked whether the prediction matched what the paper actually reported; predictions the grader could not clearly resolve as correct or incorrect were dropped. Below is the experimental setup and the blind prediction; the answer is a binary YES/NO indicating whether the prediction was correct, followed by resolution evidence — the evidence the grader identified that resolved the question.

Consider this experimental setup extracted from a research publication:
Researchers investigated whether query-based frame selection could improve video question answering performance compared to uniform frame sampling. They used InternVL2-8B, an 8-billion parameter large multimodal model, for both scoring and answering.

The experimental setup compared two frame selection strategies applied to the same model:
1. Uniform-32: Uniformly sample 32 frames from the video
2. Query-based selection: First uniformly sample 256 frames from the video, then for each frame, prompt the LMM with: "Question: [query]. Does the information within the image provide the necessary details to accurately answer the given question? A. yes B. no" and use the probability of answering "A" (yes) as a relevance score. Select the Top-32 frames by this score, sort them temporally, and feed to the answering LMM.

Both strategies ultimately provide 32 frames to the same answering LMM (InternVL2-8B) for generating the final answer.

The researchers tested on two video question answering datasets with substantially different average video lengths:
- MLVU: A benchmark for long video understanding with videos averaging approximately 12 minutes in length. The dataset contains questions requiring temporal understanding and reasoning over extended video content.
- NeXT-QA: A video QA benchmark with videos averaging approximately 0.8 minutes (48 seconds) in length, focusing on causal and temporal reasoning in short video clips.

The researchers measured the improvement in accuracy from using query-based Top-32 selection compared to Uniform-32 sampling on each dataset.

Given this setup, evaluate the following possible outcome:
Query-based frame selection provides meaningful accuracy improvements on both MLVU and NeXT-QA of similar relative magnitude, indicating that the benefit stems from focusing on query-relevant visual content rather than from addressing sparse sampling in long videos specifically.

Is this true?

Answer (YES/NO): NO